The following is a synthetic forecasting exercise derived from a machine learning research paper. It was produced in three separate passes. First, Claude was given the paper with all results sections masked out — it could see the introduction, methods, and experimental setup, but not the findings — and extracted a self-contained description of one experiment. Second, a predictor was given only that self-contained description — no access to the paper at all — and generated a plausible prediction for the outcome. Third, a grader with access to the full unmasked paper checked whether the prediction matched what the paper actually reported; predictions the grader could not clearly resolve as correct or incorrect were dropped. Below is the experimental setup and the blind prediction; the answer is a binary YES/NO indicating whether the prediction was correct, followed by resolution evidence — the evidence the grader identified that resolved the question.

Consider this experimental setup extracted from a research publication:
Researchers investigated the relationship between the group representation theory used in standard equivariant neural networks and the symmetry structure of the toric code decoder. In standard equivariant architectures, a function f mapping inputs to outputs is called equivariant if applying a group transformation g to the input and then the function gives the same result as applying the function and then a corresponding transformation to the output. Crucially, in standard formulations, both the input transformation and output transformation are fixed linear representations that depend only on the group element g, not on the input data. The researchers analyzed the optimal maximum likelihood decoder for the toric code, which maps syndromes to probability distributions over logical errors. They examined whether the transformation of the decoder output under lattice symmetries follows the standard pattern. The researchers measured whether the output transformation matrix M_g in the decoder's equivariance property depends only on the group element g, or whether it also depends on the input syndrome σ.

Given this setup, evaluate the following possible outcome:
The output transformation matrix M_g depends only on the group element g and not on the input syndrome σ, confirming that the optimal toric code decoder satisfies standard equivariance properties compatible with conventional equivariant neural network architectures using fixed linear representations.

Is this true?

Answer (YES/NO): NO